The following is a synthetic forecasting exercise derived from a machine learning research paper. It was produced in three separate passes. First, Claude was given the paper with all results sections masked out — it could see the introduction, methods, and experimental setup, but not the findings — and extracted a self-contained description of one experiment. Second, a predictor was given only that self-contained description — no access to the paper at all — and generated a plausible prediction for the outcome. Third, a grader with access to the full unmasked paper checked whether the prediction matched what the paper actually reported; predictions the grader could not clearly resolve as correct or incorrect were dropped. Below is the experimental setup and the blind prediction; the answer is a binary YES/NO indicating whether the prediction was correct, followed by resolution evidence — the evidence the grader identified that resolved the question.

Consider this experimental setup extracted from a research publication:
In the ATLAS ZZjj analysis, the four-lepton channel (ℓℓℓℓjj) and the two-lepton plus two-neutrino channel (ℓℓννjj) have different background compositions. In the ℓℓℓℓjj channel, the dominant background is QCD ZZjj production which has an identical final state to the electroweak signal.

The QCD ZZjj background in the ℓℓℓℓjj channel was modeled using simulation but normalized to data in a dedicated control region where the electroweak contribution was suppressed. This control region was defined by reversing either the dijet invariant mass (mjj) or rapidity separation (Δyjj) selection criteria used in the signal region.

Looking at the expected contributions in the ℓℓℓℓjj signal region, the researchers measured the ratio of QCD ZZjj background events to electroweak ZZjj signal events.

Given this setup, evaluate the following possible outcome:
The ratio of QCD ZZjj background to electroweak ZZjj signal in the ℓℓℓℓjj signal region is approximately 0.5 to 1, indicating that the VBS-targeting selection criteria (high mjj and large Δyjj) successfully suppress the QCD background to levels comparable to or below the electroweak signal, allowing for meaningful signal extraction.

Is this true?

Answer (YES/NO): NO